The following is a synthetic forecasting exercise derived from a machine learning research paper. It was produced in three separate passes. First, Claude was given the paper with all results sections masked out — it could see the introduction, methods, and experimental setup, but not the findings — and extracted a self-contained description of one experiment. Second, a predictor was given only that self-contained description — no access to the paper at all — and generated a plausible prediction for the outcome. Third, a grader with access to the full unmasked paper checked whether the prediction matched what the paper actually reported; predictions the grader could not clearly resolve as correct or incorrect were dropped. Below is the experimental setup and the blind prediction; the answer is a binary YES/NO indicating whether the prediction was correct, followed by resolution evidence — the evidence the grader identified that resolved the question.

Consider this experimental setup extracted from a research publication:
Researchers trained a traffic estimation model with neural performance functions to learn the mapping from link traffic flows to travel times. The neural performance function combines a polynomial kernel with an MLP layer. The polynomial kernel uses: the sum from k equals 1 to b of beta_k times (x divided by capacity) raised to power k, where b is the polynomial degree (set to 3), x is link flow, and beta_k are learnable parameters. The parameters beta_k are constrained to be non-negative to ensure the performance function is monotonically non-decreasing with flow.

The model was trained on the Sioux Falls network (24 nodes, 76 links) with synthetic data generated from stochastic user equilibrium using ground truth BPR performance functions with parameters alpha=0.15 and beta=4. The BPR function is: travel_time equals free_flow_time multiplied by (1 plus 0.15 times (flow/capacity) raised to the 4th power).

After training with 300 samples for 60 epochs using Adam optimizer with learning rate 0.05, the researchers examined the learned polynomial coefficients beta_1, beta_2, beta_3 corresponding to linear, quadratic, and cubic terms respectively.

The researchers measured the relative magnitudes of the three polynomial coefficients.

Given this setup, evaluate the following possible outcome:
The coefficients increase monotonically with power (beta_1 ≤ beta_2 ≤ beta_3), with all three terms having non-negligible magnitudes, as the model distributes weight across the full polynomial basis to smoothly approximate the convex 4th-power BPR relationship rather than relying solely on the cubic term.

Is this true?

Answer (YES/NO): NO